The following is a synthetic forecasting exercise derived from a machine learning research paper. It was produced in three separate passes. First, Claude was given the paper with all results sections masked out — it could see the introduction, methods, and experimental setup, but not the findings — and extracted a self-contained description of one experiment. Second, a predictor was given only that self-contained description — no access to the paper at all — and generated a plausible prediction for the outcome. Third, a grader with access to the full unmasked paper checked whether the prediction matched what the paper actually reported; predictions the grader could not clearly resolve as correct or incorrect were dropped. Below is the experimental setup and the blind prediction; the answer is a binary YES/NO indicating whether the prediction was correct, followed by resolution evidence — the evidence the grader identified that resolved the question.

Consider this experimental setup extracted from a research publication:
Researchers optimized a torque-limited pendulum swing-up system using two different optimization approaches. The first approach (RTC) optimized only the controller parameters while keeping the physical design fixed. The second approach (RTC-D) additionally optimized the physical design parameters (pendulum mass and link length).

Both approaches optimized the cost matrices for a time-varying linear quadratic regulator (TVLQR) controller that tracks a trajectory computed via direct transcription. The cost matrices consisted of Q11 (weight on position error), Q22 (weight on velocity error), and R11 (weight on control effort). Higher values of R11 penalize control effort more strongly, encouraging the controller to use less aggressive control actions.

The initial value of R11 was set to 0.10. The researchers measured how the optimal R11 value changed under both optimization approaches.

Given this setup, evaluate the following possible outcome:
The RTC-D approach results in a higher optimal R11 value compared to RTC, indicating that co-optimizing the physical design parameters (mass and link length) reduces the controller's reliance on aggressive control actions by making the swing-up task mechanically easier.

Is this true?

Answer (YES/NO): YES